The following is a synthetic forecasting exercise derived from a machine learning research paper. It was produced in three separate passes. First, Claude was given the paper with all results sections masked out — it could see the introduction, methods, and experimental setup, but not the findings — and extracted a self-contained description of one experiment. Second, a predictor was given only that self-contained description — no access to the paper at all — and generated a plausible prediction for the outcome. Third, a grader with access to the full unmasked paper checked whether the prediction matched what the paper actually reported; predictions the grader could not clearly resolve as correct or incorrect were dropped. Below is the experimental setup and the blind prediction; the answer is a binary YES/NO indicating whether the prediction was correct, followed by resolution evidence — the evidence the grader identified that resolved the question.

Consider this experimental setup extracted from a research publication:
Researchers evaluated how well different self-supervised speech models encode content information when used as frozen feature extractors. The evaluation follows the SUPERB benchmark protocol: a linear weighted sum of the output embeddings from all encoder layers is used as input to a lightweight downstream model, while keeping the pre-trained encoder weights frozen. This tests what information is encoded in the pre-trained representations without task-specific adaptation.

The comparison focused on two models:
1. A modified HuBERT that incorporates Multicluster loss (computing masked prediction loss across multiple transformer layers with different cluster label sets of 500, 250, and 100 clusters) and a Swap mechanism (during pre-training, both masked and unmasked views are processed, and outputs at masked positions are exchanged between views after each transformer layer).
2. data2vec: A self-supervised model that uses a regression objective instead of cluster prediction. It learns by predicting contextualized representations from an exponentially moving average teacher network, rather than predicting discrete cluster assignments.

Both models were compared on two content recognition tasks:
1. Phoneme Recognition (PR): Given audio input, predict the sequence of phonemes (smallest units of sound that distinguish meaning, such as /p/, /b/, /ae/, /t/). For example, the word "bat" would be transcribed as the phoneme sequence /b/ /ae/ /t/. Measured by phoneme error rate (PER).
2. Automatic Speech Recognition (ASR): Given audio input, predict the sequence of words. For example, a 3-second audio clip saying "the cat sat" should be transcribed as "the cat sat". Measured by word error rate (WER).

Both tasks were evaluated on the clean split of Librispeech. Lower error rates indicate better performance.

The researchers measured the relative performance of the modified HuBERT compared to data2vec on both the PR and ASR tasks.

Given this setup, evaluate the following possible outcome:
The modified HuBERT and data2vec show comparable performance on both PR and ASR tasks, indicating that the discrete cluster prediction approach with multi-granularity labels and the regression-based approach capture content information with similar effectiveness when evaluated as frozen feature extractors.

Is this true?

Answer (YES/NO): NO